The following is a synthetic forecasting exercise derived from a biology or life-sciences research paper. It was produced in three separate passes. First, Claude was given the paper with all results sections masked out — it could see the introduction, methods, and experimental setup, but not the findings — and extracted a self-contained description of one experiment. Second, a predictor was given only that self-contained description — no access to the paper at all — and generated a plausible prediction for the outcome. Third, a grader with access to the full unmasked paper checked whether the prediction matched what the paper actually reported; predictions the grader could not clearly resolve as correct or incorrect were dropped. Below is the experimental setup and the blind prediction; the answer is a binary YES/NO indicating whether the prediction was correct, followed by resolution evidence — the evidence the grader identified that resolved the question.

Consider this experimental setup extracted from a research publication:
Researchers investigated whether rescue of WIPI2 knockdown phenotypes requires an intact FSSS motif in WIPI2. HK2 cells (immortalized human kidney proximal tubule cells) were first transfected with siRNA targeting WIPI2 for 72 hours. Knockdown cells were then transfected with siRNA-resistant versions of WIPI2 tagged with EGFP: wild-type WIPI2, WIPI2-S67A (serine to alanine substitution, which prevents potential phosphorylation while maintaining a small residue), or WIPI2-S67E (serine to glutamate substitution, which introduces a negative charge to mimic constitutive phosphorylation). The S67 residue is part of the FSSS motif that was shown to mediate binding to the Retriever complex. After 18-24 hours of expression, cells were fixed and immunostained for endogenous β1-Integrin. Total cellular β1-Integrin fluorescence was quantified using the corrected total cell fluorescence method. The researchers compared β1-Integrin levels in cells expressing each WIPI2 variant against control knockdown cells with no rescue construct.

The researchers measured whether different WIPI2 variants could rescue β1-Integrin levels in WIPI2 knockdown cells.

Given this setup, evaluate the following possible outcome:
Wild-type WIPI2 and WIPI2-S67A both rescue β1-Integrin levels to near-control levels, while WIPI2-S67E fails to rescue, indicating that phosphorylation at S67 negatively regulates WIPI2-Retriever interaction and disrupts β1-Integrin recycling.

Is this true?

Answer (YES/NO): NO